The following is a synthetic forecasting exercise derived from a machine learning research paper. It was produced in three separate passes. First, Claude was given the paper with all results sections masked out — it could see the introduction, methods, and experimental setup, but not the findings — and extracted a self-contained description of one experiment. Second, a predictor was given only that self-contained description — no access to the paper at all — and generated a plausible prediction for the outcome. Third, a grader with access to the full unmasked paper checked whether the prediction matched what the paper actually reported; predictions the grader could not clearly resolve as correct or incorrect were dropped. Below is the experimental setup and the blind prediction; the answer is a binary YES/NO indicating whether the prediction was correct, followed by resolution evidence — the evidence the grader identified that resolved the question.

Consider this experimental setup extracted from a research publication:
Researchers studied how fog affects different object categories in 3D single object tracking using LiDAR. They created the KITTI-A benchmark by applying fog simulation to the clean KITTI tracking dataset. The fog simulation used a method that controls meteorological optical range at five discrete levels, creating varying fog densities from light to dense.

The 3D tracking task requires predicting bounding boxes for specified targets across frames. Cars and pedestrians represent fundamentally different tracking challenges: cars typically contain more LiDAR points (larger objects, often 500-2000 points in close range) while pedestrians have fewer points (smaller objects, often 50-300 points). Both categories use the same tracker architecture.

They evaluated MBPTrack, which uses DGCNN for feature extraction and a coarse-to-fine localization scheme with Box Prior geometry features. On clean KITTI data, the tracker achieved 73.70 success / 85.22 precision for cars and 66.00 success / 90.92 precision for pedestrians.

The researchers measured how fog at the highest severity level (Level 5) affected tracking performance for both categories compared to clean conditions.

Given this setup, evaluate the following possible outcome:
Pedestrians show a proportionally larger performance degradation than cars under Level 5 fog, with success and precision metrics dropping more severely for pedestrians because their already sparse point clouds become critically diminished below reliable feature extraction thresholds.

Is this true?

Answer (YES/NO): YES